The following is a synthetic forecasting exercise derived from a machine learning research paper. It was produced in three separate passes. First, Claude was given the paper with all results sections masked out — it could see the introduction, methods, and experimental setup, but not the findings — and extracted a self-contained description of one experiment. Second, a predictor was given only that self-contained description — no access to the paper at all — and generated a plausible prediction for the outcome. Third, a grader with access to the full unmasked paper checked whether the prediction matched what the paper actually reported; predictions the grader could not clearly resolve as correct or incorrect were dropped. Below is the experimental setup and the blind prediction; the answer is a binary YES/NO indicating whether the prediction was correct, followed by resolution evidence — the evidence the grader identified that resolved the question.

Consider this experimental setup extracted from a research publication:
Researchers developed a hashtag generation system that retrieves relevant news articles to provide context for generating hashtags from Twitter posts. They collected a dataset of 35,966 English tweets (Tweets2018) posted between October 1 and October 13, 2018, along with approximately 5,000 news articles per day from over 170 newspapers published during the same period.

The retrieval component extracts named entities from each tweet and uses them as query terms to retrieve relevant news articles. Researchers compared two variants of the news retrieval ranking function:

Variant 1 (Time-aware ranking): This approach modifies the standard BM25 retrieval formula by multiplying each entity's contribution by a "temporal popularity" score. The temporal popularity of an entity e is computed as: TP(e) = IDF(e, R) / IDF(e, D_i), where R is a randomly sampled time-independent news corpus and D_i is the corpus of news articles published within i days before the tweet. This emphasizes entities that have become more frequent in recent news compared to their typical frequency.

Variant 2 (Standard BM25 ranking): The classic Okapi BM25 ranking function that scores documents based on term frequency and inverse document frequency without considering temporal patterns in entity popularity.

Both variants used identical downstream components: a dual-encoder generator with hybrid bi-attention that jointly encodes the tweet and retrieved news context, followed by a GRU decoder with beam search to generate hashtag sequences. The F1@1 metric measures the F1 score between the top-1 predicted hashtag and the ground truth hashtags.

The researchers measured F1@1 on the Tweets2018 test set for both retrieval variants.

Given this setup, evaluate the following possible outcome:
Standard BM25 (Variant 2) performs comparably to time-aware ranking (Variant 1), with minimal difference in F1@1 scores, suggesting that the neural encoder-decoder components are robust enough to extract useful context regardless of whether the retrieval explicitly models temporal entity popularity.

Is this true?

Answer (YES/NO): NO